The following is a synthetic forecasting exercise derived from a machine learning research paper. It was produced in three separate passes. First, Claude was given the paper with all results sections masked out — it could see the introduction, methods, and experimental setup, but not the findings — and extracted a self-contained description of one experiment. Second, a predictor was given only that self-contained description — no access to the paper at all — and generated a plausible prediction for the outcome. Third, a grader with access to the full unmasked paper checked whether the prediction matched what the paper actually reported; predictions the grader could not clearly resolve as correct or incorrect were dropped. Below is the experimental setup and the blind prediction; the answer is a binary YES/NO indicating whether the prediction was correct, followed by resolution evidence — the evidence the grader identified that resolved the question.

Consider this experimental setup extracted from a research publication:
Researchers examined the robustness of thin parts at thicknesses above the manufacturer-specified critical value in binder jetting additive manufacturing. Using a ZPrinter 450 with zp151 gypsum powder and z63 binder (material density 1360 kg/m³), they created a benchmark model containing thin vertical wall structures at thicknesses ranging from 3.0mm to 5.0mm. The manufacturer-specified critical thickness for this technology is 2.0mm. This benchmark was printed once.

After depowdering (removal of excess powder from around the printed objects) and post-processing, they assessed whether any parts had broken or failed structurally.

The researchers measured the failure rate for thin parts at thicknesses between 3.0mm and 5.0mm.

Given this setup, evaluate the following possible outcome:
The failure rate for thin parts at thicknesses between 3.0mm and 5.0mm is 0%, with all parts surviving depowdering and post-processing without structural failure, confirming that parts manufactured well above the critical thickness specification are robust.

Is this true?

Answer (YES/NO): YES